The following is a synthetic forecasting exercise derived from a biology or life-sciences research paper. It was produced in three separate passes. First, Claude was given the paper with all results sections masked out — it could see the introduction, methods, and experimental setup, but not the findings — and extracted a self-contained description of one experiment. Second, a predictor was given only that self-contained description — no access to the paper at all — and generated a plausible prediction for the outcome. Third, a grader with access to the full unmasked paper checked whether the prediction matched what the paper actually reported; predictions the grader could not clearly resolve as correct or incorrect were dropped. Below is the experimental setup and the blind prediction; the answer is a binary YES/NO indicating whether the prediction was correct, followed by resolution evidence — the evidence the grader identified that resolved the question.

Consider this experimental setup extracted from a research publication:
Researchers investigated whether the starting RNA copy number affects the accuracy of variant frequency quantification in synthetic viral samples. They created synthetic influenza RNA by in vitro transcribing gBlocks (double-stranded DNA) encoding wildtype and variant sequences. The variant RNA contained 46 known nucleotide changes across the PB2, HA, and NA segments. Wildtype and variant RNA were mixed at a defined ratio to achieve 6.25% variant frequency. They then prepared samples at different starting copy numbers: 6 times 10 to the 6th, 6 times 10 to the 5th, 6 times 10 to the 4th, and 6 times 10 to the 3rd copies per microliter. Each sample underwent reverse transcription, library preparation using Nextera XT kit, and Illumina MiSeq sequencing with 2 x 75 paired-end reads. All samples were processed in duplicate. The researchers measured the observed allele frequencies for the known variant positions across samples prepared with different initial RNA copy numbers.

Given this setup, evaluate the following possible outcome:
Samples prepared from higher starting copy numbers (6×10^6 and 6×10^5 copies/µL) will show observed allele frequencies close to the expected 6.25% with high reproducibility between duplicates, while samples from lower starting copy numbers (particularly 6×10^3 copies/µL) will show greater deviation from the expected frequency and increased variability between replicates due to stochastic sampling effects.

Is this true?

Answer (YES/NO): NO